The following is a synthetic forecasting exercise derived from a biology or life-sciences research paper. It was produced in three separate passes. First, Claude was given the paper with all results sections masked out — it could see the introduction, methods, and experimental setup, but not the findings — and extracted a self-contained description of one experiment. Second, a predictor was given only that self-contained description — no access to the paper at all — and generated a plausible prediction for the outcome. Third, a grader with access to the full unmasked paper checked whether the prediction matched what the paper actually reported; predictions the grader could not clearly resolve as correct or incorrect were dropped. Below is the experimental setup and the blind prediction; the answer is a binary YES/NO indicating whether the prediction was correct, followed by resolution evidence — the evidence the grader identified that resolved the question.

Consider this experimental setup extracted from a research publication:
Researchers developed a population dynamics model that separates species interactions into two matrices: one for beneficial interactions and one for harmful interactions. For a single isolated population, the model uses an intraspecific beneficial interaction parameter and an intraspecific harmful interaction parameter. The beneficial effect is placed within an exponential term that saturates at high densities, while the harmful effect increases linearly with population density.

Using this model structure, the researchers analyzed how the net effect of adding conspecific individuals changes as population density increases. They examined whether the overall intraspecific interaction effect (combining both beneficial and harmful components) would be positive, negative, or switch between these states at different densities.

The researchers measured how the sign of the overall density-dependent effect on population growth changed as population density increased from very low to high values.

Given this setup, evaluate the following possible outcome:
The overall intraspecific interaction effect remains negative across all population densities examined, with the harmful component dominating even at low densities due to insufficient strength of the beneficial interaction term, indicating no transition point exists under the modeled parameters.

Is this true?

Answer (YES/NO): NO